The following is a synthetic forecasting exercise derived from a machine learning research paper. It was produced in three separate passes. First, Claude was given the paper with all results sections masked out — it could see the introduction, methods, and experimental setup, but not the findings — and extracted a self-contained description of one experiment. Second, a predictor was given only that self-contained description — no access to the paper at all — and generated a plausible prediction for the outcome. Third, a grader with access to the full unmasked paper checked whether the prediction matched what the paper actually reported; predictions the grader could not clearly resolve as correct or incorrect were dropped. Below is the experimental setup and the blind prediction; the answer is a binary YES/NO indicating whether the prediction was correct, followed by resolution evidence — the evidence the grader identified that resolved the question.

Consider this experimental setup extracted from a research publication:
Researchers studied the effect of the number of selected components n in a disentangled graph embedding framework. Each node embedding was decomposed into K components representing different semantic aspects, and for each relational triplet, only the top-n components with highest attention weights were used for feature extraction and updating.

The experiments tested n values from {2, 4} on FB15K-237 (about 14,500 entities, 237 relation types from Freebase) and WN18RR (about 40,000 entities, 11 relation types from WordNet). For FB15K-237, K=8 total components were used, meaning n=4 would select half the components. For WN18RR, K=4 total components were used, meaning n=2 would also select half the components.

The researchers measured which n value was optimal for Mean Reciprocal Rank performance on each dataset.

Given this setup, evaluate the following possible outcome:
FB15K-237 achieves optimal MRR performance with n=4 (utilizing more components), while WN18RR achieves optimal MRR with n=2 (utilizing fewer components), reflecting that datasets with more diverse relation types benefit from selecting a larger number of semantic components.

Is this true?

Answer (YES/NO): YES